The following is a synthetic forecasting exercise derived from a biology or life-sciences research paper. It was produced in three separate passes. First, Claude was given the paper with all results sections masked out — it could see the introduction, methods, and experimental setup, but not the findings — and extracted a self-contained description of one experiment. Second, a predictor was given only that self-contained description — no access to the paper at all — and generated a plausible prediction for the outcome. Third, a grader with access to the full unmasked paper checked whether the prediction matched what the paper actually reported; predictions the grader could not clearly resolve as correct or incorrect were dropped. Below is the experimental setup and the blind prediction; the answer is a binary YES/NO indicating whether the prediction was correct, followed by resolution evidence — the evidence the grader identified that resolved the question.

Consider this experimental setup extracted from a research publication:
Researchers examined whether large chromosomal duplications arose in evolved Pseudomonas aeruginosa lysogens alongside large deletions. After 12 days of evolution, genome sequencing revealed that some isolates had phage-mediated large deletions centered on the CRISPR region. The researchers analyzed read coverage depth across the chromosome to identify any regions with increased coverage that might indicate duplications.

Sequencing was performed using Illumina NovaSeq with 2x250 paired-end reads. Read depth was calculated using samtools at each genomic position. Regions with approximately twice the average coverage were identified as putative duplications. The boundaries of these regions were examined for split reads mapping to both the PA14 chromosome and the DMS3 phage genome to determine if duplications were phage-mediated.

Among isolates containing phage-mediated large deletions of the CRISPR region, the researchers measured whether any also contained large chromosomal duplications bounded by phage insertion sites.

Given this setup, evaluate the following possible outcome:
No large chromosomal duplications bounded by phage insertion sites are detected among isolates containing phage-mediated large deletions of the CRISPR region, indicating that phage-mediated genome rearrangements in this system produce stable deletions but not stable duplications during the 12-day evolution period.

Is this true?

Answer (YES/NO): NO